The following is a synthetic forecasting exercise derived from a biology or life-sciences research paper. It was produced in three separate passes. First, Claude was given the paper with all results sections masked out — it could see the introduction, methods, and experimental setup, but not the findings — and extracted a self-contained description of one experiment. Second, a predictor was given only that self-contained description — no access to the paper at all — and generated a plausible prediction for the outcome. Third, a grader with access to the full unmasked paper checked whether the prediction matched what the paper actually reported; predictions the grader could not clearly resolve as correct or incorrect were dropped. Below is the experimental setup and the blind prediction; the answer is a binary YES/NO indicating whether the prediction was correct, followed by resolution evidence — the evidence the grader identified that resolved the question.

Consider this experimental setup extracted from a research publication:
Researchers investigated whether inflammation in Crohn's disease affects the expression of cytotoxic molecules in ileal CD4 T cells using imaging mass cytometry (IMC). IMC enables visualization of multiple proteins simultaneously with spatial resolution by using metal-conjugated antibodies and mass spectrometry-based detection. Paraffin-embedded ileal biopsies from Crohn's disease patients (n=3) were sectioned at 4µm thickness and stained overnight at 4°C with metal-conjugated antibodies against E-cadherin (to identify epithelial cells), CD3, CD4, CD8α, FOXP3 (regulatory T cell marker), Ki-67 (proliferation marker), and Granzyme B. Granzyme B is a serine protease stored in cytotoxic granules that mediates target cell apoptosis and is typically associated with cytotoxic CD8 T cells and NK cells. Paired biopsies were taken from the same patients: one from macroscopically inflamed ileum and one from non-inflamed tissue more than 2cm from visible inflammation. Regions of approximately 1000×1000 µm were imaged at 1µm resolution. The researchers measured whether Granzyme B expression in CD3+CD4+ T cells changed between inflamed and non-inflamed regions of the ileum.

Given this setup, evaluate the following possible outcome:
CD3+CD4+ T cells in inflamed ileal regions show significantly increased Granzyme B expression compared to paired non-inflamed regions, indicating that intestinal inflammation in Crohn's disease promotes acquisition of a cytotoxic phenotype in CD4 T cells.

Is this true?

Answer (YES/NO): YES